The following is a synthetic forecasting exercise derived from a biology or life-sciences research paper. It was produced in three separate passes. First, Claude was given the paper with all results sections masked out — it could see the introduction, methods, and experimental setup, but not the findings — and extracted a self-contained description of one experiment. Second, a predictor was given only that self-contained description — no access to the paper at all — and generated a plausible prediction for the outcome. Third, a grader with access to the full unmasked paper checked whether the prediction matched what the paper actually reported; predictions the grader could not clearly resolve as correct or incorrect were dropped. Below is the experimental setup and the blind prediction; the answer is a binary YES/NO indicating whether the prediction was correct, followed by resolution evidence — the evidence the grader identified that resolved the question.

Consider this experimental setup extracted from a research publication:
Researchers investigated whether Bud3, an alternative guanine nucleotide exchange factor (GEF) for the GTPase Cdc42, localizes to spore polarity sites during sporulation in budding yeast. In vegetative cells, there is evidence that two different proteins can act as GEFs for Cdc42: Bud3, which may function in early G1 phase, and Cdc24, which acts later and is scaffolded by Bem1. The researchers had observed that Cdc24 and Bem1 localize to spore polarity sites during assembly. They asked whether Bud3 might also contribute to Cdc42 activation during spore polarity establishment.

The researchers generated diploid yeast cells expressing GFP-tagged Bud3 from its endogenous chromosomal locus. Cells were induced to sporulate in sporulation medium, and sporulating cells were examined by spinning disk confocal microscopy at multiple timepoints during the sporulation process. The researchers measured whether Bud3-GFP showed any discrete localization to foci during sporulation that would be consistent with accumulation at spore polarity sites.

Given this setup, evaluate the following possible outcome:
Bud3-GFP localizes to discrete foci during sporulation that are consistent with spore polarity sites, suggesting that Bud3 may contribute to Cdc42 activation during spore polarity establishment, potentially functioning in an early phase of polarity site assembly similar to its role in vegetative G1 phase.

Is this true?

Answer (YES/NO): NO